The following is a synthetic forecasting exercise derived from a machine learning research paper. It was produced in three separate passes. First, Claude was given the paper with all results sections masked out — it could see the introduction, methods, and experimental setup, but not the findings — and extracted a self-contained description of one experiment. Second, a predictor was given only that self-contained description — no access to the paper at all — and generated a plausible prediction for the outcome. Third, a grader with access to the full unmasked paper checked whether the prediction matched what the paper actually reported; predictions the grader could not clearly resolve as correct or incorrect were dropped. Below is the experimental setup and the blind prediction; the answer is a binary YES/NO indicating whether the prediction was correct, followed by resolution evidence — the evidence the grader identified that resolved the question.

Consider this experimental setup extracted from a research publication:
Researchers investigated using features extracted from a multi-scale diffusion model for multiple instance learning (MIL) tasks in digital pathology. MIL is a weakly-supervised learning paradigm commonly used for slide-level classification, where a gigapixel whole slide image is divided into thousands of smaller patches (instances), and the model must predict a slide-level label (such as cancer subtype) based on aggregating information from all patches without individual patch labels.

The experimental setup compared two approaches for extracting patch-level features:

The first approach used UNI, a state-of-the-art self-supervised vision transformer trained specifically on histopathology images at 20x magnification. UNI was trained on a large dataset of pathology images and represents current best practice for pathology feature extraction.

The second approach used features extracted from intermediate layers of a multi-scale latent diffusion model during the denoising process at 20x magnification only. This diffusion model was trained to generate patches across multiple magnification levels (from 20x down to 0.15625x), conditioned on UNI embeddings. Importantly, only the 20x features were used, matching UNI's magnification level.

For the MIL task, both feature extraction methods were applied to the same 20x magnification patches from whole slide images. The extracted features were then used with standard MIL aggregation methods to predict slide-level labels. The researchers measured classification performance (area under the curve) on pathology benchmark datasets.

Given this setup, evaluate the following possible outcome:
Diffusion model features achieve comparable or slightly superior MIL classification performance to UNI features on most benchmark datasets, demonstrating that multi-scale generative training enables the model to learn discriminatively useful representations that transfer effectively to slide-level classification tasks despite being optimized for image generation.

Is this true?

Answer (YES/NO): NO